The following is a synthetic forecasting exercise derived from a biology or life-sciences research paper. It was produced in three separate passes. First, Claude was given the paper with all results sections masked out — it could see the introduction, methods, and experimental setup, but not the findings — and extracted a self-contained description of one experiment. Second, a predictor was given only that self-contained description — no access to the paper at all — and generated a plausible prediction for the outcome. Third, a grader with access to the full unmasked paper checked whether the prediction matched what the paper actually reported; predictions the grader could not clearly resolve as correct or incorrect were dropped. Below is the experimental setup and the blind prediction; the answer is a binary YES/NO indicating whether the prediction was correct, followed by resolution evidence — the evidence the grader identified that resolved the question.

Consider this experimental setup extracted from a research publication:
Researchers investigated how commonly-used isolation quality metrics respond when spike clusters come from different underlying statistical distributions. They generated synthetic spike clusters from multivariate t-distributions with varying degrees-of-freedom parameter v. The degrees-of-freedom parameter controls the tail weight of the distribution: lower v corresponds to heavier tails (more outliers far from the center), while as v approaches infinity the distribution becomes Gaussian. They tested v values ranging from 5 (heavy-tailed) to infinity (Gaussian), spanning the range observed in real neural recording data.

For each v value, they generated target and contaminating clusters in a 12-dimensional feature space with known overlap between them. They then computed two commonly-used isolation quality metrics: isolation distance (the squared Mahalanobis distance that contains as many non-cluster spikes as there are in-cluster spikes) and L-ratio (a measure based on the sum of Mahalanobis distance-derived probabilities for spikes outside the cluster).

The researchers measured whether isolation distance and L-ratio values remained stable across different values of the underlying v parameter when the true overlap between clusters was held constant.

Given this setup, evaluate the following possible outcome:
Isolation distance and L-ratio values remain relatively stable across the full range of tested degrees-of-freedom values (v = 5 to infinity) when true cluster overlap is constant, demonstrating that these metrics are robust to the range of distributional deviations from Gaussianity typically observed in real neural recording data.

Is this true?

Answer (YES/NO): NO